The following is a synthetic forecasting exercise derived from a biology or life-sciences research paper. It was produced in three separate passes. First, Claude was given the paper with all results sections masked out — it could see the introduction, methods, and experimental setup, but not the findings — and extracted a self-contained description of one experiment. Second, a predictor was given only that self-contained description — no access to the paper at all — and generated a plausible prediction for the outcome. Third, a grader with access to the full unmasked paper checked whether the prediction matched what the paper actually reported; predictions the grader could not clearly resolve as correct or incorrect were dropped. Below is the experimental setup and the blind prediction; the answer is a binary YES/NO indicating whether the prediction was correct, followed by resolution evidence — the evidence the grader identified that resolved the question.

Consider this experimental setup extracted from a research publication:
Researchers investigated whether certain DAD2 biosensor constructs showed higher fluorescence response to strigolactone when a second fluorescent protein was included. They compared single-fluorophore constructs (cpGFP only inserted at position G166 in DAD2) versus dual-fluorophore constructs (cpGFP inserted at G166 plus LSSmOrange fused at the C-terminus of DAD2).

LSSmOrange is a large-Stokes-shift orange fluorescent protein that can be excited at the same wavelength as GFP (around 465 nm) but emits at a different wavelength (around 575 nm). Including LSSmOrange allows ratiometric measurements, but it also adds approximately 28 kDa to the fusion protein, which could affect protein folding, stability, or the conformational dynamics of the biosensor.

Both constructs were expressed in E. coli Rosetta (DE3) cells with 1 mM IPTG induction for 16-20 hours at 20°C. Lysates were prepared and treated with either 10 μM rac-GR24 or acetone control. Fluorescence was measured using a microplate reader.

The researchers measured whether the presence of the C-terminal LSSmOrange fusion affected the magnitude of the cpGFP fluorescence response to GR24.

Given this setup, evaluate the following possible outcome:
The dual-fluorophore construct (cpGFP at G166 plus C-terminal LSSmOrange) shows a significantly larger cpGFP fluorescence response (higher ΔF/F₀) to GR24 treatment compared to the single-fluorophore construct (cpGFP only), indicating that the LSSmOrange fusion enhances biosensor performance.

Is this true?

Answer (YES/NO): NO